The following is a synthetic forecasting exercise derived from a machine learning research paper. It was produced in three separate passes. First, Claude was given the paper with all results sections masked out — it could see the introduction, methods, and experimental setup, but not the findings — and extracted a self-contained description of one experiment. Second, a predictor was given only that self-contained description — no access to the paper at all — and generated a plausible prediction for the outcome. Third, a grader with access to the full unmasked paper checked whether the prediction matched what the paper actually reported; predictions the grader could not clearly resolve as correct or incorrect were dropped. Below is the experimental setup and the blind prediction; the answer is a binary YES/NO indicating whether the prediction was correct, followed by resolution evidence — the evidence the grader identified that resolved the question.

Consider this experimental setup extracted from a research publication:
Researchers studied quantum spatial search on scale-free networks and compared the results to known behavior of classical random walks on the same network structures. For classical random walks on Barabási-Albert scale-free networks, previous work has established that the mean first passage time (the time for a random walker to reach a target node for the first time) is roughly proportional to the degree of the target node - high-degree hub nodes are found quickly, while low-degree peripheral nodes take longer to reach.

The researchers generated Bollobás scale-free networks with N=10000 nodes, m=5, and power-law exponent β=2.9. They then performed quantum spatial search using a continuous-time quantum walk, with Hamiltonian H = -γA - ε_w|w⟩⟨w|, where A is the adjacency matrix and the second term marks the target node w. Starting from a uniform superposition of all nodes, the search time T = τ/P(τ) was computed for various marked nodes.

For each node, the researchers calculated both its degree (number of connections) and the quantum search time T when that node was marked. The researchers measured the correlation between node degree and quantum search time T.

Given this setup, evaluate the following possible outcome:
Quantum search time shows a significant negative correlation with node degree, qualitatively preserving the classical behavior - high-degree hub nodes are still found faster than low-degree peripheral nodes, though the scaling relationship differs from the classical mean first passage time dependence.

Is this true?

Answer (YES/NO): NO